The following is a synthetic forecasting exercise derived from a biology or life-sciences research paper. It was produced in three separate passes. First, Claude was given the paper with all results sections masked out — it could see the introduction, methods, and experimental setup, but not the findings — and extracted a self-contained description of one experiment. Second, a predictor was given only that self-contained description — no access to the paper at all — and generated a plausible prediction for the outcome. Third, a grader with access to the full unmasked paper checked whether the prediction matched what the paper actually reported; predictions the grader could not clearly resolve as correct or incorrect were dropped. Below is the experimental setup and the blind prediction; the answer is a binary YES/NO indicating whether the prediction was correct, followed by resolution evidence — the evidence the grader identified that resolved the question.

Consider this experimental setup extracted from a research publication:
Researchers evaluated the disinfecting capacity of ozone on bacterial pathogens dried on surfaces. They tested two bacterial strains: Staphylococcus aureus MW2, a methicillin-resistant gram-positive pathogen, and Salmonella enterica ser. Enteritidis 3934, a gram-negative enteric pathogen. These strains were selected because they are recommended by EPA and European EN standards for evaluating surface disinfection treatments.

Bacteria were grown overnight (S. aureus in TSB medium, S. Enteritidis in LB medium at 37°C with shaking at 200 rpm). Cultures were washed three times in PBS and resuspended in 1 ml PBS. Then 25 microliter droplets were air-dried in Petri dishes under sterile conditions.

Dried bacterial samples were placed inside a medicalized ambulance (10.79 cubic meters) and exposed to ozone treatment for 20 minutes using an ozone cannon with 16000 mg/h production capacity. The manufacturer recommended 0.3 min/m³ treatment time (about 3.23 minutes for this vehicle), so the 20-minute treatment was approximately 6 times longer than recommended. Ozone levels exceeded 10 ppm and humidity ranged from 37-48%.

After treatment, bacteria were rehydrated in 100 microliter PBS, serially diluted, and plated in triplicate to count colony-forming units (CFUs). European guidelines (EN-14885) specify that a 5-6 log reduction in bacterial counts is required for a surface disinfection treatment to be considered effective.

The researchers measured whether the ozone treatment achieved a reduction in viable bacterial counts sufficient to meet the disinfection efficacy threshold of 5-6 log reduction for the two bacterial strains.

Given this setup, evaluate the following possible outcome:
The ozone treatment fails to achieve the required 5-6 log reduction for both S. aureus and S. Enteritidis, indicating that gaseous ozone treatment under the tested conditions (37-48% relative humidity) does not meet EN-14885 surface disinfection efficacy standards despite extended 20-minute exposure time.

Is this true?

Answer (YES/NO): YES